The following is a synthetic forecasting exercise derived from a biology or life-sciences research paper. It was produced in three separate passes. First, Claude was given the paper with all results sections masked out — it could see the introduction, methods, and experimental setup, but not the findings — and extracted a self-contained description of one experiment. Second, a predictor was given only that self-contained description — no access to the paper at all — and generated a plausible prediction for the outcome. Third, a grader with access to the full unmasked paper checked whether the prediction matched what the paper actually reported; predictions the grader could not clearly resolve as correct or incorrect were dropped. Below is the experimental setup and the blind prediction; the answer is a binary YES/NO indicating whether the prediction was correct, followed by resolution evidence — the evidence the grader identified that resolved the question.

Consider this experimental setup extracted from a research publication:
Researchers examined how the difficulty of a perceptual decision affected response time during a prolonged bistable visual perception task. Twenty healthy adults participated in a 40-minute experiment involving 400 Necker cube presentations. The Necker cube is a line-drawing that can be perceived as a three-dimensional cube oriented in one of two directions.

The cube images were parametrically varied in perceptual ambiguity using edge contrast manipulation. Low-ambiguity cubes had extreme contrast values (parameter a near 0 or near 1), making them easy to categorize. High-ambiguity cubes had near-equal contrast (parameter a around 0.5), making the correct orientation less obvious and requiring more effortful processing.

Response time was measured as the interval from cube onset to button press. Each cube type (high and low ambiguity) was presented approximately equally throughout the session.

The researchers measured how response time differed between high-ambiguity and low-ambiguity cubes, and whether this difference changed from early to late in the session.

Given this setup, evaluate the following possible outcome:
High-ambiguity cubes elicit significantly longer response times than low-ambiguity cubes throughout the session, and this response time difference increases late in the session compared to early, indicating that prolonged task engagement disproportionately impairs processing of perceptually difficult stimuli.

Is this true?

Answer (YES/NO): NO